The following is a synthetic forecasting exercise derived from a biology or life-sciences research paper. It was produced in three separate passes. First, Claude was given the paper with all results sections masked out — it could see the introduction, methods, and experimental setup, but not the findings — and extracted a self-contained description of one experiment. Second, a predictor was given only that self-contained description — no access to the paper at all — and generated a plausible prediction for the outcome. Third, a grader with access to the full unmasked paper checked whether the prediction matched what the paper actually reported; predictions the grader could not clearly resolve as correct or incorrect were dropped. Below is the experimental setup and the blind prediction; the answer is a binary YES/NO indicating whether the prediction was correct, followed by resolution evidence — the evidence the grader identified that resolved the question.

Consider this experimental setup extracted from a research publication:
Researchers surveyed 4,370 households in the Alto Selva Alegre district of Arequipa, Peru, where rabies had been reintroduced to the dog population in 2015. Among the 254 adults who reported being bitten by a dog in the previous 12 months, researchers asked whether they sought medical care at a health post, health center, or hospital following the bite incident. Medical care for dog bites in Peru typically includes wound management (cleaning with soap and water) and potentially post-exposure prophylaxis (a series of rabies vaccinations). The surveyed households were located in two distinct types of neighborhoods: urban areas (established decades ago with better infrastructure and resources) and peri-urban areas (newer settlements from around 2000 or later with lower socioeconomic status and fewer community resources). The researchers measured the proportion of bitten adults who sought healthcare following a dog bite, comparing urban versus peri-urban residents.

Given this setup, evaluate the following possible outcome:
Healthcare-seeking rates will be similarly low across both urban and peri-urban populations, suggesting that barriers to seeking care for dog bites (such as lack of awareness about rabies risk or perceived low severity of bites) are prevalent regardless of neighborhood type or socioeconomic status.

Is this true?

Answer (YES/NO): NO